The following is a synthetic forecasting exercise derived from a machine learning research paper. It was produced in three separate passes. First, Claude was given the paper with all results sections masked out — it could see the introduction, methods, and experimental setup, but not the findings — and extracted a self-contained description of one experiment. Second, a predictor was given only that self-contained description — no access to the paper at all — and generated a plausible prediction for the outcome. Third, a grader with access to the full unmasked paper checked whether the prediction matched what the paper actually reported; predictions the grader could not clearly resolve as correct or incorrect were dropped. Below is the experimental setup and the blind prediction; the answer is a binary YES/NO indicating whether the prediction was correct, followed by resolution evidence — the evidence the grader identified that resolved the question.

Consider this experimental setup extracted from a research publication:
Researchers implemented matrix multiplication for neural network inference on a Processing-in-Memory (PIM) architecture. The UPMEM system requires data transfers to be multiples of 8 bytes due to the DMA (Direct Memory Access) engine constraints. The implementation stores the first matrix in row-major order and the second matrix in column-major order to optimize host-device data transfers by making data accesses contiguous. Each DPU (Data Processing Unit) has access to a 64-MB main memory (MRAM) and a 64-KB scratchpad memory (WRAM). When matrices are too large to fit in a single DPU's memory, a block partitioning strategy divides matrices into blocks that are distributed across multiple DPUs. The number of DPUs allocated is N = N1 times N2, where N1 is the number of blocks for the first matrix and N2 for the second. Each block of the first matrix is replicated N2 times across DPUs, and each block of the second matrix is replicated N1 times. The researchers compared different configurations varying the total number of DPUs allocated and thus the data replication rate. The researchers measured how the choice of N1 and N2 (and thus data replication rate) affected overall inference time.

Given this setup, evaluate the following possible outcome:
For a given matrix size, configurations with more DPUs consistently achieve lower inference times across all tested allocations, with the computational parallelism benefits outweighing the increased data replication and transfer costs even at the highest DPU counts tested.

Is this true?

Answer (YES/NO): NO